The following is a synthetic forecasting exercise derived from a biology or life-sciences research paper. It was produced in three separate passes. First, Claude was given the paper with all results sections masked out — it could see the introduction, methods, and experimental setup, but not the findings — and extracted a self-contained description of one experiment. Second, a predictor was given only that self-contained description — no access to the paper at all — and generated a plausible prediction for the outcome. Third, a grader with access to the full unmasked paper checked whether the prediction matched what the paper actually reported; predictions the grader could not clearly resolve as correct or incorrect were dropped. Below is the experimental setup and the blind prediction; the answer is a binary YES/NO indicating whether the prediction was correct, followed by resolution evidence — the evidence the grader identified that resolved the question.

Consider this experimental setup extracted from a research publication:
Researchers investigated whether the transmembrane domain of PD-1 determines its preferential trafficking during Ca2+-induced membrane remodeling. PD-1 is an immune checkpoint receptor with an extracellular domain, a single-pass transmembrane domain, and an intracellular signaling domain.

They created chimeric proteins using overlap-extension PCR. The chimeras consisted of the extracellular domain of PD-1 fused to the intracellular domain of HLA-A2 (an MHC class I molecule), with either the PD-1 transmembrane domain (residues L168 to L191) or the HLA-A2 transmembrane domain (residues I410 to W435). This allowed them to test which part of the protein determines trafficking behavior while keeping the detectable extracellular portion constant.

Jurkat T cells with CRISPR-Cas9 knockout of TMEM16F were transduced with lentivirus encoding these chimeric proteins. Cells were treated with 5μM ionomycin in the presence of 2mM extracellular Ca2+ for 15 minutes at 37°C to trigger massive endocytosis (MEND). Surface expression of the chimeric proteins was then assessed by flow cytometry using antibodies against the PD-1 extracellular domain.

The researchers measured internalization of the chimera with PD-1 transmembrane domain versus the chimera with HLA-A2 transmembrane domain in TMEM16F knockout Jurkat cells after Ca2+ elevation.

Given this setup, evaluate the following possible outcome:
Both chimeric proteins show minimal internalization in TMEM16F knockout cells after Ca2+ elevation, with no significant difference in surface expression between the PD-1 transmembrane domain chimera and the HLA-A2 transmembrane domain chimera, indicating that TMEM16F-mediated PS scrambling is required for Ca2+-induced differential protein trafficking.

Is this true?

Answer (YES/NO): NO